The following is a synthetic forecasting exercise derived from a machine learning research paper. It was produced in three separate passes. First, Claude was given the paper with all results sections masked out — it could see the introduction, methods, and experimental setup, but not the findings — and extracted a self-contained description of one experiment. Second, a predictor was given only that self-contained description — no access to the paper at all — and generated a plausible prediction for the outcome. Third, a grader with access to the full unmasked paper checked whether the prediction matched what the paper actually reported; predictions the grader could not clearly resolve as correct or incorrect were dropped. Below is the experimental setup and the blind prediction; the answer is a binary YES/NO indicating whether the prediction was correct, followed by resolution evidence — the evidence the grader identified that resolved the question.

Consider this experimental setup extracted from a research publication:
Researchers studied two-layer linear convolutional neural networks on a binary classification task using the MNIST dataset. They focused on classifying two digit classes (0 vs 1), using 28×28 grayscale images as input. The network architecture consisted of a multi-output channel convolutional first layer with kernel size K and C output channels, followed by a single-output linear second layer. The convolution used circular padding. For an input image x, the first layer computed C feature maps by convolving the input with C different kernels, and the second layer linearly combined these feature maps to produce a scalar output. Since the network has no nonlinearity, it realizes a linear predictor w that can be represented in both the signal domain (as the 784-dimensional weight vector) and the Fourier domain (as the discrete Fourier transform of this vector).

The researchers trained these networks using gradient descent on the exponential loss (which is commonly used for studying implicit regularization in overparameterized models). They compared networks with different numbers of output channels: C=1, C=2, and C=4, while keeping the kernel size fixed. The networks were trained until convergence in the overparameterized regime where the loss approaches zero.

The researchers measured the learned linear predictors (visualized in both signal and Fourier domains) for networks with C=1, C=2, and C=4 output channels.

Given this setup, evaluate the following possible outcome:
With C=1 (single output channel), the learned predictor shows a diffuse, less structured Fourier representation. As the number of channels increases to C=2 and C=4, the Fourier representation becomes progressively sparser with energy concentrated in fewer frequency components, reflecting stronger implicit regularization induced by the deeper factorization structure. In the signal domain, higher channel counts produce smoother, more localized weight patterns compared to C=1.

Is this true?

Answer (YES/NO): NO